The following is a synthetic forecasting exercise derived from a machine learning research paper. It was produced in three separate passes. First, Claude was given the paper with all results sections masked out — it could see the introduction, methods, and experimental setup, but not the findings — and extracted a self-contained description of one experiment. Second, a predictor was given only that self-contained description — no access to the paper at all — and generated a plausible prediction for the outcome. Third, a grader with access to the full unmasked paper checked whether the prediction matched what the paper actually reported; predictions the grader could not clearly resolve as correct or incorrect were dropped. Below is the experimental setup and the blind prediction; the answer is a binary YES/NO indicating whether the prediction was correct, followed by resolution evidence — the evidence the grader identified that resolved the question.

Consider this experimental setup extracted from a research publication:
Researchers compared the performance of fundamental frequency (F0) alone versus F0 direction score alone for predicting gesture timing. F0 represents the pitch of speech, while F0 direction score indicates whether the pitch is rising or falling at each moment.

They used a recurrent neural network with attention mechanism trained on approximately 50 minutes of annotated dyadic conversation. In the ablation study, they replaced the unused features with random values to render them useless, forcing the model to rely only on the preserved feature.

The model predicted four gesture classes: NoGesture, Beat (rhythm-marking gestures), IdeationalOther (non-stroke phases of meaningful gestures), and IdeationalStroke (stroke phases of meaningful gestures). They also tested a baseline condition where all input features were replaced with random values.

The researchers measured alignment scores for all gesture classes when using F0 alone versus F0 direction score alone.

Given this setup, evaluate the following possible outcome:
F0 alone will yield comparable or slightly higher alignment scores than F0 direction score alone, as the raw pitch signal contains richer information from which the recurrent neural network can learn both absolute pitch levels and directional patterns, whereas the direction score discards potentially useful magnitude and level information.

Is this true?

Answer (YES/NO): NO